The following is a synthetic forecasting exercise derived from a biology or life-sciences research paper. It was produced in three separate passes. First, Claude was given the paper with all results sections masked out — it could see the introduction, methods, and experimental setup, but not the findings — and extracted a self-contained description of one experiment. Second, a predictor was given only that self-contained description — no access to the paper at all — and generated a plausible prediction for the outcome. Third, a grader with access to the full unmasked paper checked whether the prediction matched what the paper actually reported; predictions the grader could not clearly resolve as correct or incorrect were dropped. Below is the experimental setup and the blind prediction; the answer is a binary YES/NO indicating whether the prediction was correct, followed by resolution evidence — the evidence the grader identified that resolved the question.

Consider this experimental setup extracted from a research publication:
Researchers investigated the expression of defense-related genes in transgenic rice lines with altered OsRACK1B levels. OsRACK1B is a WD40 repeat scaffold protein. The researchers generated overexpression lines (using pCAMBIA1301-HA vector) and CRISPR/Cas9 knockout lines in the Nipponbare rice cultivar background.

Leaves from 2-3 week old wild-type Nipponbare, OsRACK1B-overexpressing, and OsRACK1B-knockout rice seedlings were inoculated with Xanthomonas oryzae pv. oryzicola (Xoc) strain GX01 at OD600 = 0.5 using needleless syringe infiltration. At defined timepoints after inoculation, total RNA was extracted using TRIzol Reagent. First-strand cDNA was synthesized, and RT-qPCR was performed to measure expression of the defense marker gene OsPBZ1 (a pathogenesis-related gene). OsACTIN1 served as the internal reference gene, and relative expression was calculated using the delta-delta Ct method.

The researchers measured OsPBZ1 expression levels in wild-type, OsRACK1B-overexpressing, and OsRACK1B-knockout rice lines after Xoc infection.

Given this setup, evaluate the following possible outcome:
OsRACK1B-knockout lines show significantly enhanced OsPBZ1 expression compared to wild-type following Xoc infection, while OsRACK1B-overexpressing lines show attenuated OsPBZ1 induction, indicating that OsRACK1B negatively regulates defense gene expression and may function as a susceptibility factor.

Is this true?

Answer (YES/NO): NO